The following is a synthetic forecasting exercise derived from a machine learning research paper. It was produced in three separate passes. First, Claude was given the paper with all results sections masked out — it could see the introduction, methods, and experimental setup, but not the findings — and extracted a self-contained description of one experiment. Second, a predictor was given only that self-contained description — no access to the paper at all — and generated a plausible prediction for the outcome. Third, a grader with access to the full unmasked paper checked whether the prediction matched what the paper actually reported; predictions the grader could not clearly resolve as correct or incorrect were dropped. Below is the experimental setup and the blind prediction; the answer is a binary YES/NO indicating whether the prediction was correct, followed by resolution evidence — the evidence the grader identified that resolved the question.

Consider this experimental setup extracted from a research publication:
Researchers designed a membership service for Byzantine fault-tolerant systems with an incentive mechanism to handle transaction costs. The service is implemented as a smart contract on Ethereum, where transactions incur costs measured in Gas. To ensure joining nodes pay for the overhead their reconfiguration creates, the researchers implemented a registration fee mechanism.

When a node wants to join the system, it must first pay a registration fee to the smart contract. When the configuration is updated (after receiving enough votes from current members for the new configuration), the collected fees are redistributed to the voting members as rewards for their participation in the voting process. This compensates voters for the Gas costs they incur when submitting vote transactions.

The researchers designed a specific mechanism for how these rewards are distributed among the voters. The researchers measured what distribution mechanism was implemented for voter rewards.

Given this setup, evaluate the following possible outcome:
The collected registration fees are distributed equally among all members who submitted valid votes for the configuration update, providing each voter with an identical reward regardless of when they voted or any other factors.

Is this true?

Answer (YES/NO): YES